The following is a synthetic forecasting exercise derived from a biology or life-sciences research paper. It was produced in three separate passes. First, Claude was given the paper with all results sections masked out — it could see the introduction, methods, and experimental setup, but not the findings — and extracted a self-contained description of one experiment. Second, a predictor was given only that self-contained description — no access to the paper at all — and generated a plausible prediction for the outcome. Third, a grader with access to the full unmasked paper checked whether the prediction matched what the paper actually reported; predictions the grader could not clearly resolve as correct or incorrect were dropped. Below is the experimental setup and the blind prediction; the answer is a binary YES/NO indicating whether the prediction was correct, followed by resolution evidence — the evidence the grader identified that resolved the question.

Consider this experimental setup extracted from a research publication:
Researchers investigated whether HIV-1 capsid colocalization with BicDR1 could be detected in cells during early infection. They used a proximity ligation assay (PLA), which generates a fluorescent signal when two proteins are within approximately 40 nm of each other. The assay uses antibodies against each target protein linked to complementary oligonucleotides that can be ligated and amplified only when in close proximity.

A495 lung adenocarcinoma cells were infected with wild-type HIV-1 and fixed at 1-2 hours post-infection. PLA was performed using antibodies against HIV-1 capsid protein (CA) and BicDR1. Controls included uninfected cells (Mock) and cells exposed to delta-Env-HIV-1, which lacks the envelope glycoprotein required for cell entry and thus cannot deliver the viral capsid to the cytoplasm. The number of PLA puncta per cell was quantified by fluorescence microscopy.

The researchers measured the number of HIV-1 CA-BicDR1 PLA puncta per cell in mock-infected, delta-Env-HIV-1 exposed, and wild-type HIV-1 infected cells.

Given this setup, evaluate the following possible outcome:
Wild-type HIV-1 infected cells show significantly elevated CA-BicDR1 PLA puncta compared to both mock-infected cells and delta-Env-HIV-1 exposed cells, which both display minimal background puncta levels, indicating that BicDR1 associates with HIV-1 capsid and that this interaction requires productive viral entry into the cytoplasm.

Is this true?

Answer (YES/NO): YES